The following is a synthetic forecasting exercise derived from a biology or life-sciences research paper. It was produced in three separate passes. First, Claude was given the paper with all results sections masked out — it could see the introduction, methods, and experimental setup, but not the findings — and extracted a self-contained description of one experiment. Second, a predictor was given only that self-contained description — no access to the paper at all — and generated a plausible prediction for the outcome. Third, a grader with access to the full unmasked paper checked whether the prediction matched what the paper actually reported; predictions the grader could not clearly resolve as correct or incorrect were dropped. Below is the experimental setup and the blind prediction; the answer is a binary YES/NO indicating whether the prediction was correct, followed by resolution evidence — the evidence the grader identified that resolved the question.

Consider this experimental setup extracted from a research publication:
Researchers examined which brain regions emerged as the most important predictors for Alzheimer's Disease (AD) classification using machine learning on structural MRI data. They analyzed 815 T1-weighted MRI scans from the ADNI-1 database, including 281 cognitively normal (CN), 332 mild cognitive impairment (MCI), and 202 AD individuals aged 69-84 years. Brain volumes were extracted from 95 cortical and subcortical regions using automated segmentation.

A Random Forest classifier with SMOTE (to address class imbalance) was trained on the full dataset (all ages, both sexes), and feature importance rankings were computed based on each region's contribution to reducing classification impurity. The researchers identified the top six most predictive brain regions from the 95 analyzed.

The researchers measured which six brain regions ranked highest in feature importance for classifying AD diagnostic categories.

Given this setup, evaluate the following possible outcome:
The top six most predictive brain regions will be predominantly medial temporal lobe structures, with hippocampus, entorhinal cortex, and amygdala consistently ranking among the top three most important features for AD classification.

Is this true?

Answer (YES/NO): YES